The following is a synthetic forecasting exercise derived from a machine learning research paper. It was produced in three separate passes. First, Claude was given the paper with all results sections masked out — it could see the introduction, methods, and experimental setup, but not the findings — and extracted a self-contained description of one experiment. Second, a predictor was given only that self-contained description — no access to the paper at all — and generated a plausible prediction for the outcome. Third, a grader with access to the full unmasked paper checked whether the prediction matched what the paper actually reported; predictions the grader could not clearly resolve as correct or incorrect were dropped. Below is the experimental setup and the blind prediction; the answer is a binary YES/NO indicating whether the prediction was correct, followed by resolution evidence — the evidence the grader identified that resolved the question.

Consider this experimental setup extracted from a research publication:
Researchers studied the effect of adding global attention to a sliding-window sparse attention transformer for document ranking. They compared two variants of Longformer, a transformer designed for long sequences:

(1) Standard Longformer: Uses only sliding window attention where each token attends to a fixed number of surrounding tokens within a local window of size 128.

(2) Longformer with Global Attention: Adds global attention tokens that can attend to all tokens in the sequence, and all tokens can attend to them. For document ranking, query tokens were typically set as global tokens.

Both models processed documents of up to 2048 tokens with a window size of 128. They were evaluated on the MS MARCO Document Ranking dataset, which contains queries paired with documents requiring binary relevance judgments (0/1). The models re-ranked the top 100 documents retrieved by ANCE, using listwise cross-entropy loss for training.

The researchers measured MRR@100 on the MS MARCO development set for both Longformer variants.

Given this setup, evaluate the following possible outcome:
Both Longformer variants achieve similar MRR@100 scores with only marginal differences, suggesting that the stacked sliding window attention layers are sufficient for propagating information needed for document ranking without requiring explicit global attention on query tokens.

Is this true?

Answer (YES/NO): NO